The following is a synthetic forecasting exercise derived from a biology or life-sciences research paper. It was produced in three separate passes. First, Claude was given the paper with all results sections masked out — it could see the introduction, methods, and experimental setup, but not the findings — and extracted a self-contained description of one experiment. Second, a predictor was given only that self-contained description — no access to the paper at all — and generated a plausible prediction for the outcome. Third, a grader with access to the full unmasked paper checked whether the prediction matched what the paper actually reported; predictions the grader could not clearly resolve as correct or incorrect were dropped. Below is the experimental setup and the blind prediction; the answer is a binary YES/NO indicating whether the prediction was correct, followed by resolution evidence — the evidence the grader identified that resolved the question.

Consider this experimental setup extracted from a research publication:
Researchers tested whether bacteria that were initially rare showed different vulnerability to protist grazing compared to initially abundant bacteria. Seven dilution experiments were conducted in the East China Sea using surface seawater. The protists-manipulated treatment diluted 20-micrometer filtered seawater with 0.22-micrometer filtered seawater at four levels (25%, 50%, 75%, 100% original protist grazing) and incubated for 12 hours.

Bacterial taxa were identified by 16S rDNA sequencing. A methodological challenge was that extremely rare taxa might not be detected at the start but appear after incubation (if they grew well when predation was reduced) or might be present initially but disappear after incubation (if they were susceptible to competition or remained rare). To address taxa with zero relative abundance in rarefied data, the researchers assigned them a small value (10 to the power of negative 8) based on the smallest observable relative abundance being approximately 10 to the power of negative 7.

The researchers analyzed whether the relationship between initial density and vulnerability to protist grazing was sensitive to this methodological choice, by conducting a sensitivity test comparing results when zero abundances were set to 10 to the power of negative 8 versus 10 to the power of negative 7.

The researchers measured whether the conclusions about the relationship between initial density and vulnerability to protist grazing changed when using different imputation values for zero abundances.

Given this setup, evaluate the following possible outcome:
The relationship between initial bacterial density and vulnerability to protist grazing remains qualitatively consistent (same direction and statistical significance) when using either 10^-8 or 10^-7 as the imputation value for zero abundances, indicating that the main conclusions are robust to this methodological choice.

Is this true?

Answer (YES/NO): YES